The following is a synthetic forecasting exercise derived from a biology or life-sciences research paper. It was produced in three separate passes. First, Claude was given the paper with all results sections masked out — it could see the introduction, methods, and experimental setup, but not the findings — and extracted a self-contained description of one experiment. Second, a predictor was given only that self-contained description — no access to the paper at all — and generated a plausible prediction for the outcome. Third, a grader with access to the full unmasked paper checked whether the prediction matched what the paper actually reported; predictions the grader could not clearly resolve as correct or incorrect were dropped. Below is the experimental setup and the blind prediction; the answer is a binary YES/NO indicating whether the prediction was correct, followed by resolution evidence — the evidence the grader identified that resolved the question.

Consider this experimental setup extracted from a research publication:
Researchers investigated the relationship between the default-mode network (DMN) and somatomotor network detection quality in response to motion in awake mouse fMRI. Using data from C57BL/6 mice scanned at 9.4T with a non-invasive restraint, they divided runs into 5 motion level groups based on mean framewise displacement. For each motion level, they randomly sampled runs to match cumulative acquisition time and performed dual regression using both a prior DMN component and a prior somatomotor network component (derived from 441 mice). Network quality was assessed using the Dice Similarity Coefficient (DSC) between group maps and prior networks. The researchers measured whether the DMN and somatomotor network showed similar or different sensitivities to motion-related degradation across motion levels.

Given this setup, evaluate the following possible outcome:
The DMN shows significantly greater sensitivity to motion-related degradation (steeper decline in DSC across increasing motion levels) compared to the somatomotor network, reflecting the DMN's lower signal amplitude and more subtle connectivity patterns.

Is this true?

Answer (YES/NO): NO